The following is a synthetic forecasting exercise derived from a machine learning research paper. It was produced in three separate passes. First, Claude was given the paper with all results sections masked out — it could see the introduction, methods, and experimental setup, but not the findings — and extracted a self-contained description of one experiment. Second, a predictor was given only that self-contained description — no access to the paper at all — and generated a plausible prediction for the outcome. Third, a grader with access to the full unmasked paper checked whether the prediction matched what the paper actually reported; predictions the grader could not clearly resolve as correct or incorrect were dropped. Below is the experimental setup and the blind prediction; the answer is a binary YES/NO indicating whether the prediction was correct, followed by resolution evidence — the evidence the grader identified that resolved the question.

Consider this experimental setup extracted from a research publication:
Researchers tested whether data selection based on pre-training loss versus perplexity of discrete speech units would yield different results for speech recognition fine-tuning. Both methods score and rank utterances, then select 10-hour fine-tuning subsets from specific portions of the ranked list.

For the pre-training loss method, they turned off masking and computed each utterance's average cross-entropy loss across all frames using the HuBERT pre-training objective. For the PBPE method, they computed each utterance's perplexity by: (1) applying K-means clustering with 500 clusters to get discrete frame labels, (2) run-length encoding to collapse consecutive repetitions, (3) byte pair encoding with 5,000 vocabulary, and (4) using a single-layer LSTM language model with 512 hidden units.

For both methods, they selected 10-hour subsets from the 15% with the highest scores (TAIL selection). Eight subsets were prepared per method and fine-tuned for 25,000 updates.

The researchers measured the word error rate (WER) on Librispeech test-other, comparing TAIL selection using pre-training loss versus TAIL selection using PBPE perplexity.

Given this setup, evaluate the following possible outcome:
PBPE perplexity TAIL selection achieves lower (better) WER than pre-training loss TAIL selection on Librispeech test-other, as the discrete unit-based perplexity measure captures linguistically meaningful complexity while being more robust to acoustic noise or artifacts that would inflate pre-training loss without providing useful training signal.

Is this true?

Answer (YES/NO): YES